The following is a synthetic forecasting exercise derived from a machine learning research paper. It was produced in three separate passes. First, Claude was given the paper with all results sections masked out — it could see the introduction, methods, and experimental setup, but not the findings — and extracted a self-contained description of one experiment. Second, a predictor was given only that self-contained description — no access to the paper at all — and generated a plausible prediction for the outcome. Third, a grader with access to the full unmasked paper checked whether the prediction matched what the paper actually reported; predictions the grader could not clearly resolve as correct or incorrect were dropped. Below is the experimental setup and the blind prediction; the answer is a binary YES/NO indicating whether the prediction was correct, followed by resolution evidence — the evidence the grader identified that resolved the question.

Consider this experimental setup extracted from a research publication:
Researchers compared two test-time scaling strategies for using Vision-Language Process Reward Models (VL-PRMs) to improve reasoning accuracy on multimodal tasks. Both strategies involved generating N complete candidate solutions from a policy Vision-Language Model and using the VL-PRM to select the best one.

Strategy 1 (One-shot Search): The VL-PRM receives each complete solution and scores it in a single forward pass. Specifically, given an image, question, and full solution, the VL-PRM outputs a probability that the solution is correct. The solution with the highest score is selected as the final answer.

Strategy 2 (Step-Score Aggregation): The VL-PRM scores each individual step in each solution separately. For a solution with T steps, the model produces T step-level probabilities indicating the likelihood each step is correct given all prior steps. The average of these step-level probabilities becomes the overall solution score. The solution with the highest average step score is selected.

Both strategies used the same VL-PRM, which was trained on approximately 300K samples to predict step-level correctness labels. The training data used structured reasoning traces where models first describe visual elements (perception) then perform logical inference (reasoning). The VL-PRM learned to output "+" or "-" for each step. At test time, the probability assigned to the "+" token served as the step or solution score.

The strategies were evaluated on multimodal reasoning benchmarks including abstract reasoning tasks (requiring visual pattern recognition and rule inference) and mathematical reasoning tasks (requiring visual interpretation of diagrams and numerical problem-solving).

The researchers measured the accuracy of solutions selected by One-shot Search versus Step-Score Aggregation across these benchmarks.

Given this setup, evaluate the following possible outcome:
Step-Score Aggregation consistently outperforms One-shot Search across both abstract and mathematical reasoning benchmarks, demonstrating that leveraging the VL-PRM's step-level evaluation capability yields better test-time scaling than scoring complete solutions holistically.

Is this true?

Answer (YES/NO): NO